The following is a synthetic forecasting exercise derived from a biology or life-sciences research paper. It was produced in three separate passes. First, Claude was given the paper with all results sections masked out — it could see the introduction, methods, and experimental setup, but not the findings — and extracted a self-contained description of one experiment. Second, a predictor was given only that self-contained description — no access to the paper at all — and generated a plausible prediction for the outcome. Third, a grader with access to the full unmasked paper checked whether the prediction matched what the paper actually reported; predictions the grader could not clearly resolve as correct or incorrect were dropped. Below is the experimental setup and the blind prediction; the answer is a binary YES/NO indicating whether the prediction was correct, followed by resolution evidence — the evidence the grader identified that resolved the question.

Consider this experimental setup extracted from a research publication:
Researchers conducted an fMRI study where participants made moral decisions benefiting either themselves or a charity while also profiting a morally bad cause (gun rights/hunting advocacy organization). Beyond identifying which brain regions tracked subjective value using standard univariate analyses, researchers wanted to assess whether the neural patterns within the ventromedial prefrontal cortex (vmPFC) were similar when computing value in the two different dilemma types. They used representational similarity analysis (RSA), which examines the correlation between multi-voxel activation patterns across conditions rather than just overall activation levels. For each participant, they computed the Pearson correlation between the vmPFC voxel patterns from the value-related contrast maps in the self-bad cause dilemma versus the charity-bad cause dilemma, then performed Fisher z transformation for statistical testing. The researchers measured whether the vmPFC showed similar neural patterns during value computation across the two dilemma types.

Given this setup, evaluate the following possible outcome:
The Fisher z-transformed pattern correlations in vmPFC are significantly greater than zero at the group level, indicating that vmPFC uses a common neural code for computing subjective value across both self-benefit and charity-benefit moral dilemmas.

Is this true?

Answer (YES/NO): YES